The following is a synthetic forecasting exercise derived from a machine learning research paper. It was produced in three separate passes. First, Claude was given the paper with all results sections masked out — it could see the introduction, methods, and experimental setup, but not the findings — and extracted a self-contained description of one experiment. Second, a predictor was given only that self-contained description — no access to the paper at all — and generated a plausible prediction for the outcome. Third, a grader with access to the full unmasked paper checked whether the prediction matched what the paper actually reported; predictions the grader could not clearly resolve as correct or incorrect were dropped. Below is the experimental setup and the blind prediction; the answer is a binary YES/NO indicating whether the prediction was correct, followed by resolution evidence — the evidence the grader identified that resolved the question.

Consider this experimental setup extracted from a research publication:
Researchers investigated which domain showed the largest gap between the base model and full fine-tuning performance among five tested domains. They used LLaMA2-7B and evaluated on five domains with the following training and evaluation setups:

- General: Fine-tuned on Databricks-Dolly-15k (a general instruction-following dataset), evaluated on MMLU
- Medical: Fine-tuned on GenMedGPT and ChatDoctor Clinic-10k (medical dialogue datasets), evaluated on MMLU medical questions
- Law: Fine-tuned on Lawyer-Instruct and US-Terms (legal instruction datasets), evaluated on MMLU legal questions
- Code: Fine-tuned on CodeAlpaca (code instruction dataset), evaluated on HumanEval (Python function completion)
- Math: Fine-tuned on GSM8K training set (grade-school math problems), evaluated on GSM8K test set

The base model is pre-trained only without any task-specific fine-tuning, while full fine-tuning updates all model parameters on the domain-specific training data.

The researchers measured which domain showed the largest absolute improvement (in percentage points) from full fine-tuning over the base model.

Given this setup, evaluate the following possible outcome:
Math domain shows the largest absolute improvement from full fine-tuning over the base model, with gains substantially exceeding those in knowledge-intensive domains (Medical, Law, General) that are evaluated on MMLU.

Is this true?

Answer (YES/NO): YES